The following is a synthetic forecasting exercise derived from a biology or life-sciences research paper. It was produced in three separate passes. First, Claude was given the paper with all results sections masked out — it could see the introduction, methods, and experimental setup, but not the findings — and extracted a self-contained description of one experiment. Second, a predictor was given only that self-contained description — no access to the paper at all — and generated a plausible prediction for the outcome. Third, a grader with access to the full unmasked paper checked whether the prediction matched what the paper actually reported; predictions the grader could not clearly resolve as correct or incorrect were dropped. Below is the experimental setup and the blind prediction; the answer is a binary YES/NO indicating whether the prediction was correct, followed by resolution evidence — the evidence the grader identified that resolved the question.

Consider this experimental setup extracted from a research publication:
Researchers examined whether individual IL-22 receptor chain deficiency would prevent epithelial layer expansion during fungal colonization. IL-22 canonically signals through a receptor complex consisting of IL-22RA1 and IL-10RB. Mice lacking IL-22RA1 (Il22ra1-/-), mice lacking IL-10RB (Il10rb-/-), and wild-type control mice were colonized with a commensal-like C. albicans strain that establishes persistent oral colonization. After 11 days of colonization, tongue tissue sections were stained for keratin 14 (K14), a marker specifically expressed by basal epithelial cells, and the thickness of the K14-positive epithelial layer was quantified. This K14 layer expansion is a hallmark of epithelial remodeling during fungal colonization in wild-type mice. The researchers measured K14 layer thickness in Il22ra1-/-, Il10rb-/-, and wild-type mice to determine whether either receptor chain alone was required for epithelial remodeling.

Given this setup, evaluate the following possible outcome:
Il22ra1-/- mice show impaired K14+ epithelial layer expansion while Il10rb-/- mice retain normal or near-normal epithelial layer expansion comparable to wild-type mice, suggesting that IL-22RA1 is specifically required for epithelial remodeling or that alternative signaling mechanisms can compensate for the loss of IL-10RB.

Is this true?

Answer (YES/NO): NO